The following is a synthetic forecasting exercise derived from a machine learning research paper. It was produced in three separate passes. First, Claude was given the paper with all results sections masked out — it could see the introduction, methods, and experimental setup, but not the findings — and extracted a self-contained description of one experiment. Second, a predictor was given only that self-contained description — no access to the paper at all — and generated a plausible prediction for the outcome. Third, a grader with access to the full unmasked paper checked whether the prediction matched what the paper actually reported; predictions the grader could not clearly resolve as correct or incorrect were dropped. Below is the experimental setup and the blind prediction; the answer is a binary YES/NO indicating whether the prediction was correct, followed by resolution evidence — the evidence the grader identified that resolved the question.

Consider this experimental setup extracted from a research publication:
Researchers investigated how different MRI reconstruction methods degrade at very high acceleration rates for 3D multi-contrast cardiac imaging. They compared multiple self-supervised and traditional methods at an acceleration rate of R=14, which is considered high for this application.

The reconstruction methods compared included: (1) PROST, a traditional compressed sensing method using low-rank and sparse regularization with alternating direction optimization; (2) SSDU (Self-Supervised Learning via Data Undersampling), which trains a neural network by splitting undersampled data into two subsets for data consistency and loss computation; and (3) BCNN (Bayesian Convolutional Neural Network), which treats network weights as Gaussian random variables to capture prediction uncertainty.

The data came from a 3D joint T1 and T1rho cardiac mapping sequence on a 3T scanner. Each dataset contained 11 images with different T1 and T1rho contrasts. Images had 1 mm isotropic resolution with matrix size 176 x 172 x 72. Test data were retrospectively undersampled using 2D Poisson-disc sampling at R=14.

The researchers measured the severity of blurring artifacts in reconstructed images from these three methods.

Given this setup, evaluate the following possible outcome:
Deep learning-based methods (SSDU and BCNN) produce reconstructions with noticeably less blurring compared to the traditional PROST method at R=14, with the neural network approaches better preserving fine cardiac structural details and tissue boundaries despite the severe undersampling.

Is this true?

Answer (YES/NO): NO